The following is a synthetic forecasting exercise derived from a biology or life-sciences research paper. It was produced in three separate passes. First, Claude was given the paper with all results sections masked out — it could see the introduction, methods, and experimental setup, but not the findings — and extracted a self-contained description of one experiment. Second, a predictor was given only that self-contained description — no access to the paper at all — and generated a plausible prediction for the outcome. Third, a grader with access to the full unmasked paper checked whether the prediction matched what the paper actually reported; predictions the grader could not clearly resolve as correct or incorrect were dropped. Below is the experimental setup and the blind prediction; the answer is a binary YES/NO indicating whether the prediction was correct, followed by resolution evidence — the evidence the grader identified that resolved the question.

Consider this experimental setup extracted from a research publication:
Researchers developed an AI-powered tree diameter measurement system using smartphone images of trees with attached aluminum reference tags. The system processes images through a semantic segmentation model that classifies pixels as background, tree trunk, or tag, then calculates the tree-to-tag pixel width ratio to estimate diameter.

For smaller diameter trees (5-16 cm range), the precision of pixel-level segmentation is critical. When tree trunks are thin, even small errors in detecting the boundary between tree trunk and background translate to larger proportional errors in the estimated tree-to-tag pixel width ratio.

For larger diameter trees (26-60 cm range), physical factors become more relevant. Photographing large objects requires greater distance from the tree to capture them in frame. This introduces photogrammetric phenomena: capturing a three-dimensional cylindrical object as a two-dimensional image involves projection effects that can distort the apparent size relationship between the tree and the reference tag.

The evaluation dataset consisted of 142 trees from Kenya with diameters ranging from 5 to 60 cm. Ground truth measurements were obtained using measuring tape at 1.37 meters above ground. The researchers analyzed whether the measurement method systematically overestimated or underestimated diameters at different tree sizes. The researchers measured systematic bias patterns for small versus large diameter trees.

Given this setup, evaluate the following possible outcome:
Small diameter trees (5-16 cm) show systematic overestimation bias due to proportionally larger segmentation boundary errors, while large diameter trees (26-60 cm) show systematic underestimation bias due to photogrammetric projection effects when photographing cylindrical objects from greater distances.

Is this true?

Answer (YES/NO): NO